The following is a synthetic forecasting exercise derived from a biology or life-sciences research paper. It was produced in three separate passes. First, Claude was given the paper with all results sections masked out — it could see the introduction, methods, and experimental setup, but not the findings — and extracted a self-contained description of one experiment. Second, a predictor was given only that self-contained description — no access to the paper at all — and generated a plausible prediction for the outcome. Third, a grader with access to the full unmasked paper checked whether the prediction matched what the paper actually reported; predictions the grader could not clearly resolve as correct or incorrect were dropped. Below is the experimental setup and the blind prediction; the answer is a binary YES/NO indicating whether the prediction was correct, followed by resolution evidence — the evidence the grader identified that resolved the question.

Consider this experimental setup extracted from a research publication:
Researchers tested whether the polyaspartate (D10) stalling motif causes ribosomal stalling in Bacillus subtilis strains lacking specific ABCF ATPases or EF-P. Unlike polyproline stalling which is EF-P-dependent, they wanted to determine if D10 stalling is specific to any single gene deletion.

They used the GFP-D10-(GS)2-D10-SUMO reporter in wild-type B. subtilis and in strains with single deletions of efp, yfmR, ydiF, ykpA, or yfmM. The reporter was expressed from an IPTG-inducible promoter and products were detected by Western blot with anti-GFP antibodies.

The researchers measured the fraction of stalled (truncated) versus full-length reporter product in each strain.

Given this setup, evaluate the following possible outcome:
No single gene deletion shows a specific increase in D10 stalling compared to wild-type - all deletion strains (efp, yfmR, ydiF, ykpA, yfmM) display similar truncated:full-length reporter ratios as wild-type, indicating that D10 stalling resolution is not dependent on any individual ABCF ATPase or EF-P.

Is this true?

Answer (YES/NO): YES